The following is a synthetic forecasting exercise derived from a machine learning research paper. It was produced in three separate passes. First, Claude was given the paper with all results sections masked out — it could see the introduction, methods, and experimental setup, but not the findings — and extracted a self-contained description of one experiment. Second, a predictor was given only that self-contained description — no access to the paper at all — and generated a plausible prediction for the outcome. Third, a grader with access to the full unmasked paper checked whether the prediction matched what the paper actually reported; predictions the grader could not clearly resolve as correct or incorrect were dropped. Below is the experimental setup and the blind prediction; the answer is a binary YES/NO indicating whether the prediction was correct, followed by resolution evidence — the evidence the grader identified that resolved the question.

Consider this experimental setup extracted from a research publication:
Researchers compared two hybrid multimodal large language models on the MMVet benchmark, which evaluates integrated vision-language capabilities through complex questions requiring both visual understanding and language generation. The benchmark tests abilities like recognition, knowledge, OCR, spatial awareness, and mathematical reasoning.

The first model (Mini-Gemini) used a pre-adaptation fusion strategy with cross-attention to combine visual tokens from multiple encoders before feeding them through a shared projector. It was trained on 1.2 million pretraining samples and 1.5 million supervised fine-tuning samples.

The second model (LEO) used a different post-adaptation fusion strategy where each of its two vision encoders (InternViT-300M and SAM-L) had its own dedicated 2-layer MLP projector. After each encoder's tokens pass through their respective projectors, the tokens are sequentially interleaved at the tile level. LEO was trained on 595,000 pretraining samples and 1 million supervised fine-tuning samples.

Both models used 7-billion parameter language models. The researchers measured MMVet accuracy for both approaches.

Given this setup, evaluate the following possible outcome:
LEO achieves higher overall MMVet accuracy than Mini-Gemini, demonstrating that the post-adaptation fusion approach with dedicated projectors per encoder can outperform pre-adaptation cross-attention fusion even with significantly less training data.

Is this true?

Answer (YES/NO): NO